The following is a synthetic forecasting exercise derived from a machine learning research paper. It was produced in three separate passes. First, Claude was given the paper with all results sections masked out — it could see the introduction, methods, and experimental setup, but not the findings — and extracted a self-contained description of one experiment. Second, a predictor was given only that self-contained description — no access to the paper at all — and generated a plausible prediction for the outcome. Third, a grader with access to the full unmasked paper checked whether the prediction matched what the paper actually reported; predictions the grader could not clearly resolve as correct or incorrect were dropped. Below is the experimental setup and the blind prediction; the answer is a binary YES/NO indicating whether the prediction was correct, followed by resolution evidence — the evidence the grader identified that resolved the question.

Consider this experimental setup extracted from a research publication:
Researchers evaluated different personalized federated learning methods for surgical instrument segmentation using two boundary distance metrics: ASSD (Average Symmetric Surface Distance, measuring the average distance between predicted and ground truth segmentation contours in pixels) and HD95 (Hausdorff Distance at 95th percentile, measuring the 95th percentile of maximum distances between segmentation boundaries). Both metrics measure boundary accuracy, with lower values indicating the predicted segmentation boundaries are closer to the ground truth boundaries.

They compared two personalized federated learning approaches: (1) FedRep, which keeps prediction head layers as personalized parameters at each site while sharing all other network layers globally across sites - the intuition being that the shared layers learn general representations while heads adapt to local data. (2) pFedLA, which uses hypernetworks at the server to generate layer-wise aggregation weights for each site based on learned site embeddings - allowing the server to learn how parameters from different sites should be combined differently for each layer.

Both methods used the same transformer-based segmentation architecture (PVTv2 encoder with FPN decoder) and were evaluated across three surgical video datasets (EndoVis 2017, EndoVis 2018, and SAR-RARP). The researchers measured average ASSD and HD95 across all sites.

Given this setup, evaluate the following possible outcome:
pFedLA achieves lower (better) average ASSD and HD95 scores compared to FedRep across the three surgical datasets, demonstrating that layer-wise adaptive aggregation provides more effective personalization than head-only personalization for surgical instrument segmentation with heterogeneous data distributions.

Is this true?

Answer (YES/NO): NO